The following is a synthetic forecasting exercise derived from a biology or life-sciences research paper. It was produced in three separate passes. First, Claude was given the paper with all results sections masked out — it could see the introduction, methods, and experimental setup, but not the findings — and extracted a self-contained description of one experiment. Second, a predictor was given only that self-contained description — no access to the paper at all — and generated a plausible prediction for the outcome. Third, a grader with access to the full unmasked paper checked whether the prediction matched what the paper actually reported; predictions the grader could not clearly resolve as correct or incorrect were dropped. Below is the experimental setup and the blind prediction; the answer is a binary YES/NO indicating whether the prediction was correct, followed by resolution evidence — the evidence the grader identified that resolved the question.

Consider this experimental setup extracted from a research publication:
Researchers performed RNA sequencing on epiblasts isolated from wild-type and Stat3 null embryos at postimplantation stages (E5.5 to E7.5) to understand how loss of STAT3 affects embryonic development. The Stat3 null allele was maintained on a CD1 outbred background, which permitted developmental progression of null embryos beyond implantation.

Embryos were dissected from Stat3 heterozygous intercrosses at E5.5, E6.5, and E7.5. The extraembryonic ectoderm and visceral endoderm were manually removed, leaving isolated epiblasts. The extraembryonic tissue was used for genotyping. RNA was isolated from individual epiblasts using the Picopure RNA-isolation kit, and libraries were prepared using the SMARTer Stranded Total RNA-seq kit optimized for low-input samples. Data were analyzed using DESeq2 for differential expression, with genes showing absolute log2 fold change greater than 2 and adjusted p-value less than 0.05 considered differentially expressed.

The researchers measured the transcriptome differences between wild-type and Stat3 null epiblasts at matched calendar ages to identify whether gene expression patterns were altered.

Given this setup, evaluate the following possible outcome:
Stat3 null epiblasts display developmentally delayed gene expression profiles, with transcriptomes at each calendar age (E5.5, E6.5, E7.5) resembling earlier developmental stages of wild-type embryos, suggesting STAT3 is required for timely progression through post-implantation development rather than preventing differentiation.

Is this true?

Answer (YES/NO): YES